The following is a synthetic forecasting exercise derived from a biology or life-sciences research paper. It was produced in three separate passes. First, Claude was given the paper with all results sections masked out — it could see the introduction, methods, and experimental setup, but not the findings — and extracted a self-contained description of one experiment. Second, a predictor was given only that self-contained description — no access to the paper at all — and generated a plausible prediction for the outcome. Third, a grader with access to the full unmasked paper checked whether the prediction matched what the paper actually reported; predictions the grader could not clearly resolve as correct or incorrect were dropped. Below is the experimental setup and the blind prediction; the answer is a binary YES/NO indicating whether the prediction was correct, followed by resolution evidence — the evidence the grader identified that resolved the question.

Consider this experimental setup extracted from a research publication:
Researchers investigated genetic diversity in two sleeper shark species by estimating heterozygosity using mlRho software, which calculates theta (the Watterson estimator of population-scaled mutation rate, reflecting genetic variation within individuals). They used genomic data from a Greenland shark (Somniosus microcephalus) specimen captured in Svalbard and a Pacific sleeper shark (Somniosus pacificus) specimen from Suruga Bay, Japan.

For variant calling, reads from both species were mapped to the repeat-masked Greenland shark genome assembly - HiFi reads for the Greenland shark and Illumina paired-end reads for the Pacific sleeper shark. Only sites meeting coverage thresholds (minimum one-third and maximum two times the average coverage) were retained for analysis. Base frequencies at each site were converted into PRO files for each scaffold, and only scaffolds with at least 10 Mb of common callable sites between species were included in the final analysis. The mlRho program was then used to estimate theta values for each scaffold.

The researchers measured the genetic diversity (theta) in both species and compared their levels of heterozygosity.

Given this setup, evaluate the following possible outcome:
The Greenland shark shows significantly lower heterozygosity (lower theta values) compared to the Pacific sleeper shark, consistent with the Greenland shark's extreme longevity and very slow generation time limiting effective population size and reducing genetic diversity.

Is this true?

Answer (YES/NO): NO